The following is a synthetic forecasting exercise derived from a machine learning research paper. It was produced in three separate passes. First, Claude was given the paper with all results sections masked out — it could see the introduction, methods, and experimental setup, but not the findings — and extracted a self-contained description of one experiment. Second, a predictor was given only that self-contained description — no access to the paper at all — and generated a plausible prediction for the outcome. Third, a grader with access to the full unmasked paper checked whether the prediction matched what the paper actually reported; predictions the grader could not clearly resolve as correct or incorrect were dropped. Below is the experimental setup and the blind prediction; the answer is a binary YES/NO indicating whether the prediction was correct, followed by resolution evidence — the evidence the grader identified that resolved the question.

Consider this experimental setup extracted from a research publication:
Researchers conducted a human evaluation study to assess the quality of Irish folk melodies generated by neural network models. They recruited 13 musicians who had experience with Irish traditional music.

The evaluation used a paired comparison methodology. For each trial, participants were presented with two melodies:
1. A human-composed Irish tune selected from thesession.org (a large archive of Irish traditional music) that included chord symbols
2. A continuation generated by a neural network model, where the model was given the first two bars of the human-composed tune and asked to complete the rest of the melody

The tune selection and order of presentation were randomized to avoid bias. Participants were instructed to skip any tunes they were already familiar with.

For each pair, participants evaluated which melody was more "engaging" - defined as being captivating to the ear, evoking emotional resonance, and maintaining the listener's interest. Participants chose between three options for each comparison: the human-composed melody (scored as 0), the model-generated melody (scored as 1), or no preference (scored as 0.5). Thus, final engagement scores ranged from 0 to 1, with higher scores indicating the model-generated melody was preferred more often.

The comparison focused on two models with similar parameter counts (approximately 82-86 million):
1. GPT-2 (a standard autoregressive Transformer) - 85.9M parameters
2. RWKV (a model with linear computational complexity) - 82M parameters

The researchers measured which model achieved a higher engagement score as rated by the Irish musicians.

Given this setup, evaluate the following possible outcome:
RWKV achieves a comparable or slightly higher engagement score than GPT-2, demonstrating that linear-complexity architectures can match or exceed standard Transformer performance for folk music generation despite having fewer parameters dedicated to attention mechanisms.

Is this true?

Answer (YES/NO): YES